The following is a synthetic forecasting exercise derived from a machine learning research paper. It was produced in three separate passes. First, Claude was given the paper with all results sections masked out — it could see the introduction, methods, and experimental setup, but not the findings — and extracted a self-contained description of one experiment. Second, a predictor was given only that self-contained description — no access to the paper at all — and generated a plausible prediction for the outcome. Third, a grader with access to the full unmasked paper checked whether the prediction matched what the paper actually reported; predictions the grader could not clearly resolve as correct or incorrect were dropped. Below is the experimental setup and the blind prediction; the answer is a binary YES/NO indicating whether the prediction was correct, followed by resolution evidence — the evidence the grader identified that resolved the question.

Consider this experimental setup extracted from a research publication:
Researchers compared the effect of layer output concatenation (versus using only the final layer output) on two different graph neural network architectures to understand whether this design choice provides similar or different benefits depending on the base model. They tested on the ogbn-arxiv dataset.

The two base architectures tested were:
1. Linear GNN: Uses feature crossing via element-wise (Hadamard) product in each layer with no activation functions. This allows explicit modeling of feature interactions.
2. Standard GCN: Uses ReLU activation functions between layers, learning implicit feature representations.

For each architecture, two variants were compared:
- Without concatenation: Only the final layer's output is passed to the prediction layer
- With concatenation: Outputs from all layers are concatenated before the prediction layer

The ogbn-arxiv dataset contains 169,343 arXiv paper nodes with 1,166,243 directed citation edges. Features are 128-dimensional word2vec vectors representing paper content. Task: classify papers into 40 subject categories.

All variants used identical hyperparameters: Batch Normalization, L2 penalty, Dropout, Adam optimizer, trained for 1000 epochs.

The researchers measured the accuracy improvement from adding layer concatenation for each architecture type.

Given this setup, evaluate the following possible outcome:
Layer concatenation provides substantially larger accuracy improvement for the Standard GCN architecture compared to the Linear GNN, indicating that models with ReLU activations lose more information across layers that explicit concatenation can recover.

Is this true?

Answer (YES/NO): NO